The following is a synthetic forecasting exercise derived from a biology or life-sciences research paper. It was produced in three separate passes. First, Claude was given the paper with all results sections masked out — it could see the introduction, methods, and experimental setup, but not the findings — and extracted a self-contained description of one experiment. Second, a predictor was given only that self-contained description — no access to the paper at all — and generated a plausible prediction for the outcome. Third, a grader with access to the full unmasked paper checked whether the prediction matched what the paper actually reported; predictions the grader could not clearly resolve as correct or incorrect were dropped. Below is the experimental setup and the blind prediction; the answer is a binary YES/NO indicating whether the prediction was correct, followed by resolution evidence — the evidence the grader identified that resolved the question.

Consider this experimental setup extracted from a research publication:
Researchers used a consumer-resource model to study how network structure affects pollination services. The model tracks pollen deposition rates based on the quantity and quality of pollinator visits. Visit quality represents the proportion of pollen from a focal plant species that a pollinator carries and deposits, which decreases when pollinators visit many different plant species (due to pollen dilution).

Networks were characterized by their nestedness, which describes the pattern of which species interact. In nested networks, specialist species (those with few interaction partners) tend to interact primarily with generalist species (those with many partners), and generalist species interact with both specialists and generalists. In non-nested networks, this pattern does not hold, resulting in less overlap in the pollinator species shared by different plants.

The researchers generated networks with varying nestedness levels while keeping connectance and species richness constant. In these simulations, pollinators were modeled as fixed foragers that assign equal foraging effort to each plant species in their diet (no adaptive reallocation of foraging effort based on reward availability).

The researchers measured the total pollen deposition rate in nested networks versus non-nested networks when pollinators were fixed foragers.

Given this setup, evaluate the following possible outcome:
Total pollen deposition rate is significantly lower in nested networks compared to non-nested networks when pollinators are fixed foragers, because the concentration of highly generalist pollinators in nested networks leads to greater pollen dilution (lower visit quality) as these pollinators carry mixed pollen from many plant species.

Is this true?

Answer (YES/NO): NO